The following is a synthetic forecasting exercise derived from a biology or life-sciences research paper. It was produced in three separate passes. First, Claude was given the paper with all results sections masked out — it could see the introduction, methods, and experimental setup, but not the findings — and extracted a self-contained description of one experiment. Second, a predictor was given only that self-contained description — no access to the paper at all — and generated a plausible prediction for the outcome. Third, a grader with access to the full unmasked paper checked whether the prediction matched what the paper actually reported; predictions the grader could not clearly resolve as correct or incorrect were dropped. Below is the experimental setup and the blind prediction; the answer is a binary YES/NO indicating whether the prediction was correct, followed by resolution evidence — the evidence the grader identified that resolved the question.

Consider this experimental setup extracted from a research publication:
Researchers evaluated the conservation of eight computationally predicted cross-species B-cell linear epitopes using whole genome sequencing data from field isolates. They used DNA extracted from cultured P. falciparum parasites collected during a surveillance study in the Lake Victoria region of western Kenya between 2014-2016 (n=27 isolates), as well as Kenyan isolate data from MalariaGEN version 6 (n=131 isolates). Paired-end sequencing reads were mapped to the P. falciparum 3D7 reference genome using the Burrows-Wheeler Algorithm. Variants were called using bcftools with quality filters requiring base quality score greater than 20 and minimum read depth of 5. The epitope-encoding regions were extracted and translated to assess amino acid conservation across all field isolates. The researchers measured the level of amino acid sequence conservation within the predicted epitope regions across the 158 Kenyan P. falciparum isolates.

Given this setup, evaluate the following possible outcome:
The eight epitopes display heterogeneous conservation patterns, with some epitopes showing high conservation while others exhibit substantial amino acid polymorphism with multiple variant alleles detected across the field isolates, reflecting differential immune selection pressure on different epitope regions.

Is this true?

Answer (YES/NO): NO